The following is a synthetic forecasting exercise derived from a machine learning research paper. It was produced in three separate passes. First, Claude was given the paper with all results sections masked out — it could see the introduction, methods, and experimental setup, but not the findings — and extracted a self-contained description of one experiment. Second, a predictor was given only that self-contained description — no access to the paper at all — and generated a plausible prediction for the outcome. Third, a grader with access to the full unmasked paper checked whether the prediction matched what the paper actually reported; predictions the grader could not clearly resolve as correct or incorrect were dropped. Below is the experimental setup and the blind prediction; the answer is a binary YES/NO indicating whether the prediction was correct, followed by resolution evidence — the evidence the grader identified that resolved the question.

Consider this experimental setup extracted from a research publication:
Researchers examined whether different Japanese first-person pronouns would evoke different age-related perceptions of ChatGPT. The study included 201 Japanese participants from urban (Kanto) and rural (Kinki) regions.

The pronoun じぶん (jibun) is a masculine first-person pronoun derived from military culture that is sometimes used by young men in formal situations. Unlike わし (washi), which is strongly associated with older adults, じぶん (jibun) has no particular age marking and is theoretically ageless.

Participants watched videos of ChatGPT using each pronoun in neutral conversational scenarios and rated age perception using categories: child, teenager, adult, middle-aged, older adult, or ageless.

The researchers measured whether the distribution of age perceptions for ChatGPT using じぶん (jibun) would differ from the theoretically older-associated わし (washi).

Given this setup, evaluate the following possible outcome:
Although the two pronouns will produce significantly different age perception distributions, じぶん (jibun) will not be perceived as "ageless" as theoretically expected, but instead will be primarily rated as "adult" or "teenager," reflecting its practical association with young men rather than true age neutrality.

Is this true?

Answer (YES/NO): YES